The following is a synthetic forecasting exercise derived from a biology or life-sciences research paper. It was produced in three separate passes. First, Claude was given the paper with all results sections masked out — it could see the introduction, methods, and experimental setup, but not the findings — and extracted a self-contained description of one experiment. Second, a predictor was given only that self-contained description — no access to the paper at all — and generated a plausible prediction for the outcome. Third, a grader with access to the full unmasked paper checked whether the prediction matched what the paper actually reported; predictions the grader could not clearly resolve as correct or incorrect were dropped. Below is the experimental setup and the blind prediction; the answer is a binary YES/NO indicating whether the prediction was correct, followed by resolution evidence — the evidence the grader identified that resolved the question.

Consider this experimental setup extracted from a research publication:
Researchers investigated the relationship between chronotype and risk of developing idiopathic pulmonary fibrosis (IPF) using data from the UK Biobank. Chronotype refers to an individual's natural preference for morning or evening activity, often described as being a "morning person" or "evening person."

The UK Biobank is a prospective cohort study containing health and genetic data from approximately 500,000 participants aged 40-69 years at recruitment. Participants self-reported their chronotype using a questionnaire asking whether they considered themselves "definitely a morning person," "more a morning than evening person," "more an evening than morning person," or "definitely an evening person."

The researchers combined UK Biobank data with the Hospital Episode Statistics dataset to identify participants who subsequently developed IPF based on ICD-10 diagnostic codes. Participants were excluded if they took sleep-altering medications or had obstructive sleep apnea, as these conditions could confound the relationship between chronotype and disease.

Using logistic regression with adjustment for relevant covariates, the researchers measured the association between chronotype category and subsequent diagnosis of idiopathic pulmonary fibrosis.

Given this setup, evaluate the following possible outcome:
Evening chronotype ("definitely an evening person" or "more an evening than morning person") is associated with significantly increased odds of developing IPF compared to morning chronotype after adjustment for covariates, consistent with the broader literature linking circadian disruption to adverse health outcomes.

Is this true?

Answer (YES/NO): YES